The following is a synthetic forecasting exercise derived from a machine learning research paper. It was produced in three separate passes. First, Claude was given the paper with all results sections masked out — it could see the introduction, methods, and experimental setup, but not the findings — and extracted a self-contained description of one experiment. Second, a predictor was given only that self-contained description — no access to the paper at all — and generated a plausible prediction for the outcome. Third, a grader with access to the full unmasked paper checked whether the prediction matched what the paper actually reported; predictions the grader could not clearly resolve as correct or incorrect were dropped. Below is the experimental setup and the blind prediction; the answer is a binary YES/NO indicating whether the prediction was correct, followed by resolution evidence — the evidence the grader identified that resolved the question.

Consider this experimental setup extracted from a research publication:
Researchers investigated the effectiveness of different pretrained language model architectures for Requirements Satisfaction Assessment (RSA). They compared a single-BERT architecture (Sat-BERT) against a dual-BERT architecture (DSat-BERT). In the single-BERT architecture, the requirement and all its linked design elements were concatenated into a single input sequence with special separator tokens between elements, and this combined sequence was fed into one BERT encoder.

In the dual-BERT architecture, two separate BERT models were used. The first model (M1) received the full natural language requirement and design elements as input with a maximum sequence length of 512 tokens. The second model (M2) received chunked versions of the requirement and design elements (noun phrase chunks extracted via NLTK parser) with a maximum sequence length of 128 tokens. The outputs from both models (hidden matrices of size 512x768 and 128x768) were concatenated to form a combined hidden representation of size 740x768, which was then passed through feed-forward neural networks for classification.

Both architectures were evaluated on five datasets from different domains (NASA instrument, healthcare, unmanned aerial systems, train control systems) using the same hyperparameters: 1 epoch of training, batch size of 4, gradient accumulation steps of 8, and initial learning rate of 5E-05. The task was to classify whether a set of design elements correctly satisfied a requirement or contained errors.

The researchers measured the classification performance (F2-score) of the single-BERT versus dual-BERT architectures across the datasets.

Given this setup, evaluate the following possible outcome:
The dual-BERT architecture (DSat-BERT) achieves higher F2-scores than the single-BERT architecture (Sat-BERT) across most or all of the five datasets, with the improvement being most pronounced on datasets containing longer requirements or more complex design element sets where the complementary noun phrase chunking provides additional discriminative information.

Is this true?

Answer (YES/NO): NO